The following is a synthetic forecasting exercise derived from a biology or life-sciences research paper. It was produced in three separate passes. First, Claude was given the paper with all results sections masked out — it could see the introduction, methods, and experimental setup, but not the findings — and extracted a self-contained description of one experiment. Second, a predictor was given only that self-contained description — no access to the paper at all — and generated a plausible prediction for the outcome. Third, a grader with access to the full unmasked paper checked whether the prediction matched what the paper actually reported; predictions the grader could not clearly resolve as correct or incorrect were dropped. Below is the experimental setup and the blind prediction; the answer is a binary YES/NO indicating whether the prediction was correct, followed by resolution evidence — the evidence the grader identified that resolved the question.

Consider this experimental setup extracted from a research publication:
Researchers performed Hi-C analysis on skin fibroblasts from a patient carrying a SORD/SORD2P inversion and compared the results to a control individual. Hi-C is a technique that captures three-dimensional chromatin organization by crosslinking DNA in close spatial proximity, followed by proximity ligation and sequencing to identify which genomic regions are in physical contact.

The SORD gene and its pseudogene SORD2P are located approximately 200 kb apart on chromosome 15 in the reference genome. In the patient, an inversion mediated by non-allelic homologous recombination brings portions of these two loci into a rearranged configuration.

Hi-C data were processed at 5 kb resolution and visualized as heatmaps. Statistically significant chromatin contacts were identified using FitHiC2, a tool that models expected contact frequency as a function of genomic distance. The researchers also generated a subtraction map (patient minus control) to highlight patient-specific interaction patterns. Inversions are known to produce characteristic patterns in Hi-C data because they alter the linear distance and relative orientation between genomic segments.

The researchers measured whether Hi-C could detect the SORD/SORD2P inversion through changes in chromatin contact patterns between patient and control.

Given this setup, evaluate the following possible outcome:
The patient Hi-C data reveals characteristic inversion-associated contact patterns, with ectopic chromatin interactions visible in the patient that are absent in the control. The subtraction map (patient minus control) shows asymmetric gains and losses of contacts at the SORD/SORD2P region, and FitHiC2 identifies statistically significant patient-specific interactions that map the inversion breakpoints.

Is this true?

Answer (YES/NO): YES